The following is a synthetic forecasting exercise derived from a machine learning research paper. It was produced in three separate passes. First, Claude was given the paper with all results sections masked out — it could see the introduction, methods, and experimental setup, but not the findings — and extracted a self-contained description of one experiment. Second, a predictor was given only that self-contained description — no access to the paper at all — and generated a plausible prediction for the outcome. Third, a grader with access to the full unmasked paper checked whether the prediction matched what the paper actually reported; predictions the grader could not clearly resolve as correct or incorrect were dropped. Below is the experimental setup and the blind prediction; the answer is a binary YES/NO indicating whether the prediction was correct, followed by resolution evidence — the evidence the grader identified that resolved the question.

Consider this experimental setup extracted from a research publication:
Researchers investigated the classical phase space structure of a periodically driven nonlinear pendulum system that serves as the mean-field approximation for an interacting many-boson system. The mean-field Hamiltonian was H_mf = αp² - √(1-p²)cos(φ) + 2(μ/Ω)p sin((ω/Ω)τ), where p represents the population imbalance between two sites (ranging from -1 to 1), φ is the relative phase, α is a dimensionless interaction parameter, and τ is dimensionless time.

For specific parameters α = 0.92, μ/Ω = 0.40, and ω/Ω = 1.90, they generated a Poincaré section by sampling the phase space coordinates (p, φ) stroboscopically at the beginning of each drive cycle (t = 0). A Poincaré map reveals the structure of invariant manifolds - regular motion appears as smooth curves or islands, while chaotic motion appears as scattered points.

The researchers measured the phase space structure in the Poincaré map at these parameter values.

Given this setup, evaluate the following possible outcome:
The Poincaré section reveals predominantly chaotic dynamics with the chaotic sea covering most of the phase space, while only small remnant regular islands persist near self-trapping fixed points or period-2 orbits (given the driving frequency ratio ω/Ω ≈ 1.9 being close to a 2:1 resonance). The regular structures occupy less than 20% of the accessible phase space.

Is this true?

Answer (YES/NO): NO